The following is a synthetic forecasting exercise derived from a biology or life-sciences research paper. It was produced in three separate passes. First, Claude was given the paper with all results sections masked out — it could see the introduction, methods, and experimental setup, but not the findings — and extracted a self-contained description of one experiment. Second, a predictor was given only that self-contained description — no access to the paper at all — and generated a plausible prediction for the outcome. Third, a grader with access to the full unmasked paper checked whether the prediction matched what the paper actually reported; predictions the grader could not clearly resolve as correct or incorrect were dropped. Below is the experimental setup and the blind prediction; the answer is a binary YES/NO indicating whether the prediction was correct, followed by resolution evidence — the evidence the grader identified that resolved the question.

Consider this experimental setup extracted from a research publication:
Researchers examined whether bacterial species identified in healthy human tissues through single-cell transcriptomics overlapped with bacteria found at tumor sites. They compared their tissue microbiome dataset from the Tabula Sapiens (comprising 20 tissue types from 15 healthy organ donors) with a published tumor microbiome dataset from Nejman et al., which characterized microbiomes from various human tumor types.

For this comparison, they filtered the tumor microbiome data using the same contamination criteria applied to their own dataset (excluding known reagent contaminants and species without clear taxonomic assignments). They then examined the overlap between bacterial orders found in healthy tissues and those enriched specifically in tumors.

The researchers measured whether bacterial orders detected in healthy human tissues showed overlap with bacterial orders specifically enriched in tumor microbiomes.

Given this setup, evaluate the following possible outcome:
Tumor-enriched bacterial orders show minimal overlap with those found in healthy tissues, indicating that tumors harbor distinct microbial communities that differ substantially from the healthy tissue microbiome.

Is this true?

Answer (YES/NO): NO